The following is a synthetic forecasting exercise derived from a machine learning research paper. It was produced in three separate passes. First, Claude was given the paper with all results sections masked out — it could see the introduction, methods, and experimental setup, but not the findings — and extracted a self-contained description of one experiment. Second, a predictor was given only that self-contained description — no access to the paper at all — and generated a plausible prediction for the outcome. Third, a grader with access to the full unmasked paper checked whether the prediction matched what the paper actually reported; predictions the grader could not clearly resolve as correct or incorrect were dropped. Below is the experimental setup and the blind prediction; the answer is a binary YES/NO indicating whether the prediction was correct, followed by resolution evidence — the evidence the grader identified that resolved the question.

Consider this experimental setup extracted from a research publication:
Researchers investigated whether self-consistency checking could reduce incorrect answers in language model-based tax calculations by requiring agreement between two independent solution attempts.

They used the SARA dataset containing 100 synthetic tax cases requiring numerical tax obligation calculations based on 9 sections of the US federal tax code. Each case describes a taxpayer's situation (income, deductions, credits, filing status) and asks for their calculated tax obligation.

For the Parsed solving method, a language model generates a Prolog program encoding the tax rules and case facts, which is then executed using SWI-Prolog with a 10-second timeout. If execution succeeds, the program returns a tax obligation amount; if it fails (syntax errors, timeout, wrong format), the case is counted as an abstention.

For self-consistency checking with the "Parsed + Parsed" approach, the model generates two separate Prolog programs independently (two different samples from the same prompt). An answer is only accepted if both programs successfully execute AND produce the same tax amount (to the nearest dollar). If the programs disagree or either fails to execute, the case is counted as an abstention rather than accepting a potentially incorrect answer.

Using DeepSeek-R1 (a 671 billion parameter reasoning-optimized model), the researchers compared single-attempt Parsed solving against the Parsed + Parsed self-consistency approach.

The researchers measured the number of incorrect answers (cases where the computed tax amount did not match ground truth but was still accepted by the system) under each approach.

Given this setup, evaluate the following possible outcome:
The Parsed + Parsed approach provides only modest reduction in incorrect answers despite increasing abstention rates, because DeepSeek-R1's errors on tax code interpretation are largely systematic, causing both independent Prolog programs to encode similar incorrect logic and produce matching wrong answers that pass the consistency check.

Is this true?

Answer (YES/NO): NO